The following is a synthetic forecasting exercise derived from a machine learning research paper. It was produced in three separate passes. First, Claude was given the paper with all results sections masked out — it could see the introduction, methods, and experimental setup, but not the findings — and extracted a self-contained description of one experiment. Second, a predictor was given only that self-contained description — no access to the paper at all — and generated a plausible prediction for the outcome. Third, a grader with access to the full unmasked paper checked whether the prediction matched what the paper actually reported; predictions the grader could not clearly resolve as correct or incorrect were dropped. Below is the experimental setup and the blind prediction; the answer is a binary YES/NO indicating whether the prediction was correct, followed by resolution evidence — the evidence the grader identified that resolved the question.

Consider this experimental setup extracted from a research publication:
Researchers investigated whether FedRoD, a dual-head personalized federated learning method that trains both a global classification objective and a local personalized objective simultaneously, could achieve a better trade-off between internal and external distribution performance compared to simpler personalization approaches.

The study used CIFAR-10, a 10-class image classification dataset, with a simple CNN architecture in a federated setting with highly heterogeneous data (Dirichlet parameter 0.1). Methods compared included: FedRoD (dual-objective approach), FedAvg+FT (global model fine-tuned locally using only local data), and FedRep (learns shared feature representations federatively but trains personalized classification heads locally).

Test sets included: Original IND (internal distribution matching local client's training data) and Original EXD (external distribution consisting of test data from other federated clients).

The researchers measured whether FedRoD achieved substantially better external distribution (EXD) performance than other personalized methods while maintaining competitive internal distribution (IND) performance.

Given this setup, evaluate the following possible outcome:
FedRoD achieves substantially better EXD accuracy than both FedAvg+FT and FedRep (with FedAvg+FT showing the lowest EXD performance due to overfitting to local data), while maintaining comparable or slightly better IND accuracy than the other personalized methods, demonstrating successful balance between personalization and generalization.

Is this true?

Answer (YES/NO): NO